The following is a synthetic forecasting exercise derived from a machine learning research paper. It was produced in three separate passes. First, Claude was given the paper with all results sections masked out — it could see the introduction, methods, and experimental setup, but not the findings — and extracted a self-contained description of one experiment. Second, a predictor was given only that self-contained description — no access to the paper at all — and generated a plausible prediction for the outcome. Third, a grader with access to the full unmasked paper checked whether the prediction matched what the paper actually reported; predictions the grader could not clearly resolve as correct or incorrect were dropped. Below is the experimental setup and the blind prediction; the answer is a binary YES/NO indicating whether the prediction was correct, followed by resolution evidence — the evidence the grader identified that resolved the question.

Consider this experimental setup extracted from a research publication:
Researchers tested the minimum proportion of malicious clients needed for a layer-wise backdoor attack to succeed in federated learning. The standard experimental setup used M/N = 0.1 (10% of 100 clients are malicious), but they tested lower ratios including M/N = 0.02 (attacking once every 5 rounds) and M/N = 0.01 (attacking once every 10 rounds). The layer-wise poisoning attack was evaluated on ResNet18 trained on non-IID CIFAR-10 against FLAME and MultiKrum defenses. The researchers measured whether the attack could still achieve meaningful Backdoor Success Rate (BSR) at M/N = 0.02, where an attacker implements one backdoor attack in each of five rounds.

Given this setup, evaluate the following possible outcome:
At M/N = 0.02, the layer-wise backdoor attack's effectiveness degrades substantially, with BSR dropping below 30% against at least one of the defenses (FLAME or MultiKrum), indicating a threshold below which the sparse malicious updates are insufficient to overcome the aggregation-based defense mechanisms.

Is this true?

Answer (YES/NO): NO